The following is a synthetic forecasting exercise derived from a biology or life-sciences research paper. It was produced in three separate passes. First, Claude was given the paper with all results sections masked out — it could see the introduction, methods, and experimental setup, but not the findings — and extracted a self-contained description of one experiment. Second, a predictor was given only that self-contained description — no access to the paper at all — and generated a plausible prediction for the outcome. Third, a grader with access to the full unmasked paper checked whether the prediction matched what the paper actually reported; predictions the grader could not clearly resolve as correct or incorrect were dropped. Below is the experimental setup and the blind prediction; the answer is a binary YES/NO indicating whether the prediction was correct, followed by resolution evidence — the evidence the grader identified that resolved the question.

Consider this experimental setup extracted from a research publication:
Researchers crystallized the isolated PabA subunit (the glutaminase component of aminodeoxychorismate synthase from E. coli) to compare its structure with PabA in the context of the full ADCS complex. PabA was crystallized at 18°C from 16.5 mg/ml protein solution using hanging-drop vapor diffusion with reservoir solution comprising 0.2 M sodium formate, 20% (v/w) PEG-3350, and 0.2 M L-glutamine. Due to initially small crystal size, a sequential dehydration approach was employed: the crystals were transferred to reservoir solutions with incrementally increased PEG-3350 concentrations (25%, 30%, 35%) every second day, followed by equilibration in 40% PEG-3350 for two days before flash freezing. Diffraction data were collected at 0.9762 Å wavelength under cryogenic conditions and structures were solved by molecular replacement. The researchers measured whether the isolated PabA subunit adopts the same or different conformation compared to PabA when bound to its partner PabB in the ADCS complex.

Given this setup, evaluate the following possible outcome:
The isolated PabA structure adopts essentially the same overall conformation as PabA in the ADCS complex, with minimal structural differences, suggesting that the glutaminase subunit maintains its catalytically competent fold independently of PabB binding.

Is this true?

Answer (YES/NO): NO